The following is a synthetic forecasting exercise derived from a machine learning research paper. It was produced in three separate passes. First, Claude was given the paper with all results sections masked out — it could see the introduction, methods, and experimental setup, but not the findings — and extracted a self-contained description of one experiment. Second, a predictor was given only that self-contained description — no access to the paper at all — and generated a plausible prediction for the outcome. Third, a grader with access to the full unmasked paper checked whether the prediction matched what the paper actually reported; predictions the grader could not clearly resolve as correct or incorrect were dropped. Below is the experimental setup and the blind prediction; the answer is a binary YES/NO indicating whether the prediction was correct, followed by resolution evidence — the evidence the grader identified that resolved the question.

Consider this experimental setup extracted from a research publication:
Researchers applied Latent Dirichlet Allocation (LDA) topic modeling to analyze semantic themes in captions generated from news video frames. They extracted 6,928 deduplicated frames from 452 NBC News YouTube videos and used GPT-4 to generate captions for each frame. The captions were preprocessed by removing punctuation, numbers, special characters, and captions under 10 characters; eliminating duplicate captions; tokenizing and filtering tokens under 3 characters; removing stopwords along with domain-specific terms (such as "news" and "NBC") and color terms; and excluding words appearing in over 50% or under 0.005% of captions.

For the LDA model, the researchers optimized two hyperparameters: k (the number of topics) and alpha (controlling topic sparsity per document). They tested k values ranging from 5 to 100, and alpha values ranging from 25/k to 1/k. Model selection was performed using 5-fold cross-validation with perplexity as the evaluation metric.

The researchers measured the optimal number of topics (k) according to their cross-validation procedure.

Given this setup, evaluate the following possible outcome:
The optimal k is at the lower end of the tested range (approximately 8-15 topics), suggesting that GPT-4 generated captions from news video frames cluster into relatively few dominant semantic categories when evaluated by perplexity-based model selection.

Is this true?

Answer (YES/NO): NO